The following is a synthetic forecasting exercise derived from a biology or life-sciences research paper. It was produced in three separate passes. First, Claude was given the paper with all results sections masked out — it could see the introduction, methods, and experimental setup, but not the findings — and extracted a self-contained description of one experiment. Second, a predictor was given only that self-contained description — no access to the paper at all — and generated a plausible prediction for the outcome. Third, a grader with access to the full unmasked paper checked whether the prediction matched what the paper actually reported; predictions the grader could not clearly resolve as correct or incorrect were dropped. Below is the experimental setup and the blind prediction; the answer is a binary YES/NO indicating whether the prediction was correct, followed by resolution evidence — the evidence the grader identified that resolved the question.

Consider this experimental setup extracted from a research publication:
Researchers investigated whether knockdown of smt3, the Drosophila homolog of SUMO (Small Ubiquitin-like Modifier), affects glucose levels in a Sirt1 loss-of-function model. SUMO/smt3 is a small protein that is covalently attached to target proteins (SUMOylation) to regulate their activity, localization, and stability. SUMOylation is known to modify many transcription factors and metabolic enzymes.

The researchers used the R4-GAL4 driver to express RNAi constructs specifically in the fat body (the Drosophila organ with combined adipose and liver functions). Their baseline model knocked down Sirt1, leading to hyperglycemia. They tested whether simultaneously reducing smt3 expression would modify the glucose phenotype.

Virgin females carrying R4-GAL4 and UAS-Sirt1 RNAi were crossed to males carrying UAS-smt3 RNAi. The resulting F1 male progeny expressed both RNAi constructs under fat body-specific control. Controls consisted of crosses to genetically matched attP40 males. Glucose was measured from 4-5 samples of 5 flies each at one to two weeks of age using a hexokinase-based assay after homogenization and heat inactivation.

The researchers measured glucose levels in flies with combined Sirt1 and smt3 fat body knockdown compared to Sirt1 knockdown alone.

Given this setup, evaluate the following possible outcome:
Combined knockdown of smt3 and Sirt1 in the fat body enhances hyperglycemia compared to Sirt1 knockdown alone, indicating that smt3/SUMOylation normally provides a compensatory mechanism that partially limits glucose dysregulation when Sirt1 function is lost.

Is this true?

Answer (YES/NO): NO